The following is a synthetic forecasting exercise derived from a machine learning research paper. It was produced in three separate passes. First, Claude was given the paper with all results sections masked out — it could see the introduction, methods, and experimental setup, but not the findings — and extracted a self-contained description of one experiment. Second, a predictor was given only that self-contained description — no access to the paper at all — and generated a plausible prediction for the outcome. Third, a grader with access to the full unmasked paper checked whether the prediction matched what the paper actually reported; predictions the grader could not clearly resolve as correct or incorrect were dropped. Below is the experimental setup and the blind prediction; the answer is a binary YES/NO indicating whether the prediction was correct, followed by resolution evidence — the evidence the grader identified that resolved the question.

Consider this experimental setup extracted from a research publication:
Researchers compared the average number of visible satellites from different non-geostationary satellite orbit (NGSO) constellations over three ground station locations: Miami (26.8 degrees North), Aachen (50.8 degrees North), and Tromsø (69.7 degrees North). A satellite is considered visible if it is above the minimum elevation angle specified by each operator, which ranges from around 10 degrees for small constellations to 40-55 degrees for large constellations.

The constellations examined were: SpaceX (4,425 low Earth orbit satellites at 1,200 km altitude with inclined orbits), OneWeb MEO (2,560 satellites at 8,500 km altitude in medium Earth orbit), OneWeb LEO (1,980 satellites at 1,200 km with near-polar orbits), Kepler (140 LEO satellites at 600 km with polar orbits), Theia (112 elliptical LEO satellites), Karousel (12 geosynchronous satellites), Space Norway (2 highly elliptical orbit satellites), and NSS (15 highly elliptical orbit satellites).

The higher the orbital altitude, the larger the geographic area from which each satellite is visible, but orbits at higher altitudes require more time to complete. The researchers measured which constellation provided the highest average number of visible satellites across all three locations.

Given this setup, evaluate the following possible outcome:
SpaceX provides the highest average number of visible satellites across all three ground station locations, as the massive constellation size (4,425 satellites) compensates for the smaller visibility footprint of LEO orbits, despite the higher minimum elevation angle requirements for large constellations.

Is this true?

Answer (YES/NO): NO